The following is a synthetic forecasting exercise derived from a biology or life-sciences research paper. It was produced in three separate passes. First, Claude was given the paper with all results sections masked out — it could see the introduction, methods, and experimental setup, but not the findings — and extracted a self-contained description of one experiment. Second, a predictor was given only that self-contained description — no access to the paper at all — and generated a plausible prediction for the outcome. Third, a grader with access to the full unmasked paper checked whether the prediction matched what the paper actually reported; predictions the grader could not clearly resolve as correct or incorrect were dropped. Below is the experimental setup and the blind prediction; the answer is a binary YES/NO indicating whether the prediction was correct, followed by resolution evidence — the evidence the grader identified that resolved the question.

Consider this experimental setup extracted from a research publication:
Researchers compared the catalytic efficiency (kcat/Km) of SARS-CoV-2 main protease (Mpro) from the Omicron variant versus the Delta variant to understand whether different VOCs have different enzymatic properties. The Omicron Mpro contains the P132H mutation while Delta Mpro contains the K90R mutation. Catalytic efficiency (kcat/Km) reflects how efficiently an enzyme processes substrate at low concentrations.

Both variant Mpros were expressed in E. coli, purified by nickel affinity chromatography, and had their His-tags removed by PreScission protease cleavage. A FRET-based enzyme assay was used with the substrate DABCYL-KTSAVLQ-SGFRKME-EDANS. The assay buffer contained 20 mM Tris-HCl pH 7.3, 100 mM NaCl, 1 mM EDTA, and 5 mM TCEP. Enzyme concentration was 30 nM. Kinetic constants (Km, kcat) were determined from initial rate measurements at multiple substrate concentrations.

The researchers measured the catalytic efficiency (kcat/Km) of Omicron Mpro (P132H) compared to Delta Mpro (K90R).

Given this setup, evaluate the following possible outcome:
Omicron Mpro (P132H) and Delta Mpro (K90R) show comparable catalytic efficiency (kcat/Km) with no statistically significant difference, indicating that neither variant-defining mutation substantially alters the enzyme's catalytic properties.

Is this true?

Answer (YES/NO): YES